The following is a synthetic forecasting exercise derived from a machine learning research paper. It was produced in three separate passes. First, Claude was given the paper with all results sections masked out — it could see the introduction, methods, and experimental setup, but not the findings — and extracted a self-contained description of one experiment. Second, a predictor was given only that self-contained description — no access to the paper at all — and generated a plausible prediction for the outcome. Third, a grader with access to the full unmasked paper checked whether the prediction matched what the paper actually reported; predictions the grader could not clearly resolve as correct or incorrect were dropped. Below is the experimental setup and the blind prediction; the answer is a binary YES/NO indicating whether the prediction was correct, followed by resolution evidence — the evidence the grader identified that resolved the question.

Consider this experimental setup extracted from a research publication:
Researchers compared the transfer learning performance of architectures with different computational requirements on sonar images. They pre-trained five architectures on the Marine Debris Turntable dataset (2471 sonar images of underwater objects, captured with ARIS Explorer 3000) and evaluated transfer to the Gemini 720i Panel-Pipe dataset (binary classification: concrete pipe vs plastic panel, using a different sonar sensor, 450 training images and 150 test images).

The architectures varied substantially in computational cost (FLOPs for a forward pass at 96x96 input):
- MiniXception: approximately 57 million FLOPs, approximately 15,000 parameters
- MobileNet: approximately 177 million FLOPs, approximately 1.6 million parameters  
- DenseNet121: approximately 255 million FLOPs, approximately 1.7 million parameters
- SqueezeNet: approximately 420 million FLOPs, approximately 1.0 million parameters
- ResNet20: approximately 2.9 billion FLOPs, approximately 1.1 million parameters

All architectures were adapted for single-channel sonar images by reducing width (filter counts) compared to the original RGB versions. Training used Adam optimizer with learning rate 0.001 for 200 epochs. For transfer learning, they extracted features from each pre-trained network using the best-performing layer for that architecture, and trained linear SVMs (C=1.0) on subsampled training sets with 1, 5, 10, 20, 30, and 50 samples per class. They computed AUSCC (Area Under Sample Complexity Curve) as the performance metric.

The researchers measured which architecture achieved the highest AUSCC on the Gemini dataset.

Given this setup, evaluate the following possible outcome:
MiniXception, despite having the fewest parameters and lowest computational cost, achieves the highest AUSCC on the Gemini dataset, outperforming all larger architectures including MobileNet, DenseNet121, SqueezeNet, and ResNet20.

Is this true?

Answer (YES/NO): YES